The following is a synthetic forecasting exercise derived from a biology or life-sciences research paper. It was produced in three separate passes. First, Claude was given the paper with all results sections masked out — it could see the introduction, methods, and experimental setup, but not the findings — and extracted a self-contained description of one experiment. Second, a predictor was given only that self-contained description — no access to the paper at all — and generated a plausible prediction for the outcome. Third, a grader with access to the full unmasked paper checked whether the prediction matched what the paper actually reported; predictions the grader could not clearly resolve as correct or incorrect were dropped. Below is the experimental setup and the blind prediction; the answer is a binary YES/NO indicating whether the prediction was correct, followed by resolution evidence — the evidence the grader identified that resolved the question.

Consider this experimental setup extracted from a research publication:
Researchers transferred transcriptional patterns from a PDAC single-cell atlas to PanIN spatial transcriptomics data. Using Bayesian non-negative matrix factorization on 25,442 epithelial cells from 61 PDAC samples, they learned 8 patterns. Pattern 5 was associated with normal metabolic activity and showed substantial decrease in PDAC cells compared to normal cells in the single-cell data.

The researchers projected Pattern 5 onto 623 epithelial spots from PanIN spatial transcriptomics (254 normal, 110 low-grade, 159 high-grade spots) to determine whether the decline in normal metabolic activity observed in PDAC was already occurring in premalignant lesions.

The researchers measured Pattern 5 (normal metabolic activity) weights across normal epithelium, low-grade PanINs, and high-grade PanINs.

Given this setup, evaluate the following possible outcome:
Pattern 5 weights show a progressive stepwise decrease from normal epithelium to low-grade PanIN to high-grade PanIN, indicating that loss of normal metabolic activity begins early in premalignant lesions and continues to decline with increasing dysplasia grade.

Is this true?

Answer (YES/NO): YES